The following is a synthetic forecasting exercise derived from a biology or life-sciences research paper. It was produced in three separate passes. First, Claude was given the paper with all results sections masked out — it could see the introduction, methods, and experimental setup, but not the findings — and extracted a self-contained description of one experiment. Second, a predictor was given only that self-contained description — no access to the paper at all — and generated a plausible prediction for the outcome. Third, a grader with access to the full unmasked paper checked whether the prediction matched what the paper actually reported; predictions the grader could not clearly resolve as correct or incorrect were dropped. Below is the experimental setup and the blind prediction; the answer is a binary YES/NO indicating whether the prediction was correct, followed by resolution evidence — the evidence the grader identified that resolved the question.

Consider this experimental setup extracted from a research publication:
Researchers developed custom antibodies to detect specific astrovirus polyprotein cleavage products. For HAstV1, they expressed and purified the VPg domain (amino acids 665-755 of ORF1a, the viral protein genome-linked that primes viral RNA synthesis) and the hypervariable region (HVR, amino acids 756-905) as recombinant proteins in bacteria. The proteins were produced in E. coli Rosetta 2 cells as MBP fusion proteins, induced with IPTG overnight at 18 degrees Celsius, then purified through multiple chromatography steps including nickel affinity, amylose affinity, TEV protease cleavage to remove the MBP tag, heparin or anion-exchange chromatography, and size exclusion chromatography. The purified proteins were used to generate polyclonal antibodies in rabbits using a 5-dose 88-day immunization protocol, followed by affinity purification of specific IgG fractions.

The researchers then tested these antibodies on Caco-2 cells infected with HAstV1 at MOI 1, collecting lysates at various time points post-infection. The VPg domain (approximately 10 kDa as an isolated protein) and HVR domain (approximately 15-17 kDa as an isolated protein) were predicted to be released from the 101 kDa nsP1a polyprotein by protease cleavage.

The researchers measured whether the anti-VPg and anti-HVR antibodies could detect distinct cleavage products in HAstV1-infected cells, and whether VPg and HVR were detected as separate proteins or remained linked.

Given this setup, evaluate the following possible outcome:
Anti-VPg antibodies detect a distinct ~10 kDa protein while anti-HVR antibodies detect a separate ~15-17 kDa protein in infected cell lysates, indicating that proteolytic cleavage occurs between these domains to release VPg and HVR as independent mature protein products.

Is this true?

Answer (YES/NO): NO